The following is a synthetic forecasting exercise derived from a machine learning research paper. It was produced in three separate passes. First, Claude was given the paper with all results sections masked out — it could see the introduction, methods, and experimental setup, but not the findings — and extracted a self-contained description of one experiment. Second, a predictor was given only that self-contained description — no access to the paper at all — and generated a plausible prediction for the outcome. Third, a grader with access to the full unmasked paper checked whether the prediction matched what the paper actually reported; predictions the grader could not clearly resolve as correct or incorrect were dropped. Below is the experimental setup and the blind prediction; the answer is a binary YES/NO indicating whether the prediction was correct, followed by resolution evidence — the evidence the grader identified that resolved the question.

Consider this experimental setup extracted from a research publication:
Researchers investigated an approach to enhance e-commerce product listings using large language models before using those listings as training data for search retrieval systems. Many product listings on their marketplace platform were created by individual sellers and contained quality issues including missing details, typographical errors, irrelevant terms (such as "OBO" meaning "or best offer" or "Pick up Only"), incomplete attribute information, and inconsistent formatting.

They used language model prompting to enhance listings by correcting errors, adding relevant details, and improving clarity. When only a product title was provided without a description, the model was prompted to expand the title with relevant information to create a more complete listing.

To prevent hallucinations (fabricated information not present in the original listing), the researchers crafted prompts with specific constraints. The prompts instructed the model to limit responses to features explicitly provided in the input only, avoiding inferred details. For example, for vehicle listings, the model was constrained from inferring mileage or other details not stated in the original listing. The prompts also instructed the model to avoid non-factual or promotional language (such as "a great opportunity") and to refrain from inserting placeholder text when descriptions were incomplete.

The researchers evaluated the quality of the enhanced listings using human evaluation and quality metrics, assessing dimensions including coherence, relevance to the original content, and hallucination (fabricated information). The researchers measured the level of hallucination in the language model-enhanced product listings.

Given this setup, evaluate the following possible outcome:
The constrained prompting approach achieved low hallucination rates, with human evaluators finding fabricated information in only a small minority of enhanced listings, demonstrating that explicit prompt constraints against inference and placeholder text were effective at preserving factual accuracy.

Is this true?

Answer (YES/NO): YES